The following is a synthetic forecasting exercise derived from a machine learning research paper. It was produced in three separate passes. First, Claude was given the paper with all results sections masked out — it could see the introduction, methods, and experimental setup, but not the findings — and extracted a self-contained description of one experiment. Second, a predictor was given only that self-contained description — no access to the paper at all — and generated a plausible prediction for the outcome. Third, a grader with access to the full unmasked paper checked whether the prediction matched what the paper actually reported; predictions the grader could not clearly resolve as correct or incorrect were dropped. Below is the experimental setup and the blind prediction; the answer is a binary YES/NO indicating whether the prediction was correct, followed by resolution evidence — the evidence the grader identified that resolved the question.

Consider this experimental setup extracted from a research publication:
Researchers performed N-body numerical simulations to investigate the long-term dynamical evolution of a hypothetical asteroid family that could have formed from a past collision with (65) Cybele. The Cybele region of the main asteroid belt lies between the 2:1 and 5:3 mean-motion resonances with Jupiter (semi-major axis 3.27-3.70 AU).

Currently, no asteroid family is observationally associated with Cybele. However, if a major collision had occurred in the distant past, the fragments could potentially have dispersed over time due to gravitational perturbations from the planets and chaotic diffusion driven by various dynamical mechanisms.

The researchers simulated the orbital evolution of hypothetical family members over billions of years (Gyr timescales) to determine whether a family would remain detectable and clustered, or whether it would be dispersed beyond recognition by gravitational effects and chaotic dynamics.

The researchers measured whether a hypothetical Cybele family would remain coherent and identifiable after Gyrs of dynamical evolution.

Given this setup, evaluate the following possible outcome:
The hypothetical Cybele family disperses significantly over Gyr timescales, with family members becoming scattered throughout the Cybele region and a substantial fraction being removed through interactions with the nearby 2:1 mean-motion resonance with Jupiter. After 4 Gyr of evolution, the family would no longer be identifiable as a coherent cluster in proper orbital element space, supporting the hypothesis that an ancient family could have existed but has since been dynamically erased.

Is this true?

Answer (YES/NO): NO